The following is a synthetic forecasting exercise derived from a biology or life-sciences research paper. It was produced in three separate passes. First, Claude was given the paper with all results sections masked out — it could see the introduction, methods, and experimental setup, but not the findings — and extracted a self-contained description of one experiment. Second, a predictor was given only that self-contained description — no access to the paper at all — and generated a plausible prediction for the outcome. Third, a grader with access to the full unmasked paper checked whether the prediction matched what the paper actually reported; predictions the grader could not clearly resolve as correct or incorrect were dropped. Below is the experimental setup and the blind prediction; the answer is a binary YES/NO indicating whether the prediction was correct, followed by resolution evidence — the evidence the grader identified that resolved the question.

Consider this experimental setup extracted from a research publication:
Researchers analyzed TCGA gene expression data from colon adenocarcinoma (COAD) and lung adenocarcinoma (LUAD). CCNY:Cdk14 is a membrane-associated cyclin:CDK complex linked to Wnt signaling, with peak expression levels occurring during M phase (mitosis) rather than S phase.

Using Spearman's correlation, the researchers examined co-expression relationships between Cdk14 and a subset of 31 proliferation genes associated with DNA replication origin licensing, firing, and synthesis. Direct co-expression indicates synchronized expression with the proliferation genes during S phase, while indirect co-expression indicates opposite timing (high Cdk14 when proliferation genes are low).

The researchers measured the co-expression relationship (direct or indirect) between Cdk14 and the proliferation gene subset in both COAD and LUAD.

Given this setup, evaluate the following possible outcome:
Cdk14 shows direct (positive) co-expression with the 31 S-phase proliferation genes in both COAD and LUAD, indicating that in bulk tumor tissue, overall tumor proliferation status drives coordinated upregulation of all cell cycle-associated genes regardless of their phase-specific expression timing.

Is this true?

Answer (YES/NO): NO